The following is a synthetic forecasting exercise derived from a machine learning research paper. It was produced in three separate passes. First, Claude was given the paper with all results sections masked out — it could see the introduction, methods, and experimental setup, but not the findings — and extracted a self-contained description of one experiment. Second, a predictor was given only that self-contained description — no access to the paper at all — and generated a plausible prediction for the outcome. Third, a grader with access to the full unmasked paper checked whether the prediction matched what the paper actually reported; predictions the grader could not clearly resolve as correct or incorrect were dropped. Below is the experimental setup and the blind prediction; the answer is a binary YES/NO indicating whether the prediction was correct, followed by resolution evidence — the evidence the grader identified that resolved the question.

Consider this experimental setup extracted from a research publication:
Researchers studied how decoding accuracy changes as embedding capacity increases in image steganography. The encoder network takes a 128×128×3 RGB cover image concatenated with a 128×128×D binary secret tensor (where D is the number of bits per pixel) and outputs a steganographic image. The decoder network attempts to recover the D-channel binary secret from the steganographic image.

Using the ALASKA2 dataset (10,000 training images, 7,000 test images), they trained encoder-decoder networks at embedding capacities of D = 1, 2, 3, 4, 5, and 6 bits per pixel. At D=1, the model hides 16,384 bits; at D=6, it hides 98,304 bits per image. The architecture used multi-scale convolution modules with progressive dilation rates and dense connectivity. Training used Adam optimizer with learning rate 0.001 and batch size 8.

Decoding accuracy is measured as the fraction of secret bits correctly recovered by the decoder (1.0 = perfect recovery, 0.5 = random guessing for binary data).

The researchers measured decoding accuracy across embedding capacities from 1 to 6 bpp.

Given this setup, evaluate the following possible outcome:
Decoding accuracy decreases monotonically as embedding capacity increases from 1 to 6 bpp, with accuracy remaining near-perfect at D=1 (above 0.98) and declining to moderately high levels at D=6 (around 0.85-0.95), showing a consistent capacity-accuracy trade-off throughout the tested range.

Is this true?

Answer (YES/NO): NO